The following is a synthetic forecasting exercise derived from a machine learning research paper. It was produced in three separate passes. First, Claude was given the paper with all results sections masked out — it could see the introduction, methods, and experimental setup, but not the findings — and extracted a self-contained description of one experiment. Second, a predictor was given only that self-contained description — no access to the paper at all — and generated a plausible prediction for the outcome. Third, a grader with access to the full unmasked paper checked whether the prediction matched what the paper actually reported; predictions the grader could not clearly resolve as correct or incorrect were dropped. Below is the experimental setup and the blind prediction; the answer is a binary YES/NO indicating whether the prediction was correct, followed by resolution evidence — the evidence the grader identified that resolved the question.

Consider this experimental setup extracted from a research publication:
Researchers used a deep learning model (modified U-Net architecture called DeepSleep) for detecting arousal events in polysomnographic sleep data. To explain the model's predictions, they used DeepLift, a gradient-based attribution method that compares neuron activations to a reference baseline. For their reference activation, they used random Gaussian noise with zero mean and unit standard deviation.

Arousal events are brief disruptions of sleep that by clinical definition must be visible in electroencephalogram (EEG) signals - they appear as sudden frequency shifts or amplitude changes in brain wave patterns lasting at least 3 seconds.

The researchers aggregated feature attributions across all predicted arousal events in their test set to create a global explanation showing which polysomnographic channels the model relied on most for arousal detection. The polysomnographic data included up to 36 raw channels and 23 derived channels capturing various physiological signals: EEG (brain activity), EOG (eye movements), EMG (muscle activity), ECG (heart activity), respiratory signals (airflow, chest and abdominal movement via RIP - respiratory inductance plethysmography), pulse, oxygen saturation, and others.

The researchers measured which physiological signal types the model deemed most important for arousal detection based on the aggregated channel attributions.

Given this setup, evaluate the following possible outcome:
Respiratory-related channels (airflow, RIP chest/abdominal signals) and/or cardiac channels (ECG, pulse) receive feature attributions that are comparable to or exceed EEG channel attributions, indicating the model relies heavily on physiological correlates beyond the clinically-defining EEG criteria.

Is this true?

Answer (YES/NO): YES